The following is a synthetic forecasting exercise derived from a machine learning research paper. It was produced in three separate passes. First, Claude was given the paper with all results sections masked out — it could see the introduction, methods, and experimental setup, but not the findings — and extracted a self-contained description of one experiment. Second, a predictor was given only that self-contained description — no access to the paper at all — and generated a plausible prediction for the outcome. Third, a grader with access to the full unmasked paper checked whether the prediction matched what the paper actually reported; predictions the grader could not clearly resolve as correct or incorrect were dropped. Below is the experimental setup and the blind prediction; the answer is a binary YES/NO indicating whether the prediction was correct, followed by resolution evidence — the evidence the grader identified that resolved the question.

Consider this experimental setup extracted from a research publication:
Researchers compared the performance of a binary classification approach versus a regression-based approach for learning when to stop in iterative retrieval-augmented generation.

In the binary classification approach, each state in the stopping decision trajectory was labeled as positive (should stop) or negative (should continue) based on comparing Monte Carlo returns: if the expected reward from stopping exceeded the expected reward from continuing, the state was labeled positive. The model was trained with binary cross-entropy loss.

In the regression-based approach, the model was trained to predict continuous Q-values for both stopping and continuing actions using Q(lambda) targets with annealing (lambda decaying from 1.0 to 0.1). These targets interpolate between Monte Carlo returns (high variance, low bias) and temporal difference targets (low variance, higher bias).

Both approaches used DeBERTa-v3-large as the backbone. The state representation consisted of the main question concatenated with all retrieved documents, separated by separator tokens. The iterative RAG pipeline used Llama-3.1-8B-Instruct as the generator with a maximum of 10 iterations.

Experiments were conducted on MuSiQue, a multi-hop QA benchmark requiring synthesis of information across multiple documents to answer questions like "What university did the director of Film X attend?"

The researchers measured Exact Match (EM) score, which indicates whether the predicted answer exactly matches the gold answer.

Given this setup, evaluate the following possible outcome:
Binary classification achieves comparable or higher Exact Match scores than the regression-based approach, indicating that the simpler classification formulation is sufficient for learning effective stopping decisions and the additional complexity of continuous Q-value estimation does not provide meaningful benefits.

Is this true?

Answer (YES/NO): NO